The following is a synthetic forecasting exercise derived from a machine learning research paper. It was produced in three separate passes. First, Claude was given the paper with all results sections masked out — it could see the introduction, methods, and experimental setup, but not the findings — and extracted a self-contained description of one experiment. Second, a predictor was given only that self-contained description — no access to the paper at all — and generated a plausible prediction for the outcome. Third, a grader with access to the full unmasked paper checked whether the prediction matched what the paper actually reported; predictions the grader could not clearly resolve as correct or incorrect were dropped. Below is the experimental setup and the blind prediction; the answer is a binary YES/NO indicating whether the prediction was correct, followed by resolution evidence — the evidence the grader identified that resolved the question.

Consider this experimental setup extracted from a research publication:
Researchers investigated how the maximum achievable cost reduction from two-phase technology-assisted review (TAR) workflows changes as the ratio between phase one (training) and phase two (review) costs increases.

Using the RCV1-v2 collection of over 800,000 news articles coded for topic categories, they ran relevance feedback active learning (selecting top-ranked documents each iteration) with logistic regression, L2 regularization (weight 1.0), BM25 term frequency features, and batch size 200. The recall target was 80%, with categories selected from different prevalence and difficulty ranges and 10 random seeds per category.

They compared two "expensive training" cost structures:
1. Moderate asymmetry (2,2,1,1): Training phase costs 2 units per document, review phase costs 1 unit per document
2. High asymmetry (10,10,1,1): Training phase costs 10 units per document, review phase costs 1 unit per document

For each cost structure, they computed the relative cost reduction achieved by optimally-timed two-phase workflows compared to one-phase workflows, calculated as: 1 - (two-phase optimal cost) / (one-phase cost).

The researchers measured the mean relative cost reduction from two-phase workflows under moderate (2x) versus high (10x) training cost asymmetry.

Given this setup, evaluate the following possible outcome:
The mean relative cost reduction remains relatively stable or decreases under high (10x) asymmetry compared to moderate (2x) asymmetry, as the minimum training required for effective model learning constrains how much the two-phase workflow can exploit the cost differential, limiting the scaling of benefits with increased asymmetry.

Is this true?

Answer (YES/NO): NO